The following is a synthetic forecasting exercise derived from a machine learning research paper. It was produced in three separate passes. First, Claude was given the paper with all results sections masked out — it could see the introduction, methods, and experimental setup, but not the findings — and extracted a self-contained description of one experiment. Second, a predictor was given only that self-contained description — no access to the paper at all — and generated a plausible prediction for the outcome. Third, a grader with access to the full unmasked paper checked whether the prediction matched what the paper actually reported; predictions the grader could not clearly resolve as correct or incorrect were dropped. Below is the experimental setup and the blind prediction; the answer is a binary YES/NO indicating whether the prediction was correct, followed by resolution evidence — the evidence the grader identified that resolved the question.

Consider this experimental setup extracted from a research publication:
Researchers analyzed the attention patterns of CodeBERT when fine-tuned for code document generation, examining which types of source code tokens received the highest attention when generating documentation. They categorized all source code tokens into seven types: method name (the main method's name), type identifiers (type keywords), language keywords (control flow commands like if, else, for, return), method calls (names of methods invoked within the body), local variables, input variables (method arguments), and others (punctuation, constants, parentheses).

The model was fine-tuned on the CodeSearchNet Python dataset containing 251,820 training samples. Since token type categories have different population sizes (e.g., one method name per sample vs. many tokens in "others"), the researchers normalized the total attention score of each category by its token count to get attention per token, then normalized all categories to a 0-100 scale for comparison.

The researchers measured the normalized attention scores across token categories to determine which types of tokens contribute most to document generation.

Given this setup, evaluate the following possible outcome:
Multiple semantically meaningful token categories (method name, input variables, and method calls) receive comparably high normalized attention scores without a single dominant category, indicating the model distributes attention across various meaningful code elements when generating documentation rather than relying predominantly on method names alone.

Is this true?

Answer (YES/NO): NO